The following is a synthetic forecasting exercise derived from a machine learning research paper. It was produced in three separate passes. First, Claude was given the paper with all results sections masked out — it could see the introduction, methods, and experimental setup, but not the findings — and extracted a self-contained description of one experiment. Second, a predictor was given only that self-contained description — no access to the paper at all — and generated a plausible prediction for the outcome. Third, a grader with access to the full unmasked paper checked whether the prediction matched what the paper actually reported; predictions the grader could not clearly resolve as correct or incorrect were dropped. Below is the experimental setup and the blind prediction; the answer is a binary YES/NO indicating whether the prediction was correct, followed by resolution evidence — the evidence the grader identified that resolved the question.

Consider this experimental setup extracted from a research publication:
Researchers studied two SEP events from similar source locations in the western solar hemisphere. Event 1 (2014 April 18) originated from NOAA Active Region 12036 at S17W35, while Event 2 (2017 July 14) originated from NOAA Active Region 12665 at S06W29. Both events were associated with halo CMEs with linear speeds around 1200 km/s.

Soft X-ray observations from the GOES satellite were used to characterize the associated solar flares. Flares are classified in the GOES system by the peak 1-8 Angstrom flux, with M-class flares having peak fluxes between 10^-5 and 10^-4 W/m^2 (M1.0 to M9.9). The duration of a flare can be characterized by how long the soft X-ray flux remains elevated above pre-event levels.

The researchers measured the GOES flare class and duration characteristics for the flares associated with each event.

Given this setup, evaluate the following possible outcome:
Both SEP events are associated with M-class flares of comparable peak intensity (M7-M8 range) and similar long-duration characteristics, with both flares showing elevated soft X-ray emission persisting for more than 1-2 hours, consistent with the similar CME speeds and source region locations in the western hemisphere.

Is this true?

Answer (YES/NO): NO